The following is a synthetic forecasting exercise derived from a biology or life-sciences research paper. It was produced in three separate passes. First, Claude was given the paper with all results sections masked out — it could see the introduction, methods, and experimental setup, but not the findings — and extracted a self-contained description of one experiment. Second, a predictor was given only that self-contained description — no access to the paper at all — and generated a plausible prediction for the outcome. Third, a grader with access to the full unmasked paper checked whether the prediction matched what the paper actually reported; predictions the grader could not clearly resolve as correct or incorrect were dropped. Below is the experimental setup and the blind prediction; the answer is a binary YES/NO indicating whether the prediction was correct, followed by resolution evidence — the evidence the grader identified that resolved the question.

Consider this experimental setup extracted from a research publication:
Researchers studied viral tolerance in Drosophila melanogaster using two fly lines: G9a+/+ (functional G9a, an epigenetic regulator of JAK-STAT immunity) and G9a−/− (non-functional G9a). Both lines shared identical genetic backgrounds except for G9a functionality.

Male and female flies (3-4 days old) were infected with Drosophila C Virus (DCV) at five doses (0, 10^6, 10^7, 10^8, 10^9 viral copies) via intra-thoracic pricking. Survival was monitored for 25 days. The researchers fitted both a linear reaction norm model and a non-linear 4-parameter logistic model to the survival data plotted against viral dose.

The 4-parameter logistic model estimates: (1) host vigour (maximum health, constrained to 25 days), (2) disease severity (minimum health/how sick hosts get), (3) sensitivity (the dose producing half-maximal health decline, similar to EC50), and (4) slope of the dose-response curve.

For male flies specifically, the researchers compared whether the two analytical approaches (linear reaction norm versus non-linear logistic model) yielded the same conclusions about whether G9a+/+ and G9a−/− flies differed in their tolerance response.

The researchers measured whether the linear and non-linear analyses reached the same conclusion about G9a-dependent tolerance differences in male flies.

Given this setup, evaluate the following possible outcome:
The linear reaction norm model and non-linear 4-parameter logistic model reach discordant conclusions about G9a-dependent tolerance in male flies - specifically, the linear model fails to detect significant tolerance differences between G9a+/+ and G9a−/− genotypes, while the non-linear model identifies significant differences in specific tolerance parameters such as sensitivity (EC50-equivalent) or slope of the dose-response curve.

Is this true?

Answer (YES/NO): YES